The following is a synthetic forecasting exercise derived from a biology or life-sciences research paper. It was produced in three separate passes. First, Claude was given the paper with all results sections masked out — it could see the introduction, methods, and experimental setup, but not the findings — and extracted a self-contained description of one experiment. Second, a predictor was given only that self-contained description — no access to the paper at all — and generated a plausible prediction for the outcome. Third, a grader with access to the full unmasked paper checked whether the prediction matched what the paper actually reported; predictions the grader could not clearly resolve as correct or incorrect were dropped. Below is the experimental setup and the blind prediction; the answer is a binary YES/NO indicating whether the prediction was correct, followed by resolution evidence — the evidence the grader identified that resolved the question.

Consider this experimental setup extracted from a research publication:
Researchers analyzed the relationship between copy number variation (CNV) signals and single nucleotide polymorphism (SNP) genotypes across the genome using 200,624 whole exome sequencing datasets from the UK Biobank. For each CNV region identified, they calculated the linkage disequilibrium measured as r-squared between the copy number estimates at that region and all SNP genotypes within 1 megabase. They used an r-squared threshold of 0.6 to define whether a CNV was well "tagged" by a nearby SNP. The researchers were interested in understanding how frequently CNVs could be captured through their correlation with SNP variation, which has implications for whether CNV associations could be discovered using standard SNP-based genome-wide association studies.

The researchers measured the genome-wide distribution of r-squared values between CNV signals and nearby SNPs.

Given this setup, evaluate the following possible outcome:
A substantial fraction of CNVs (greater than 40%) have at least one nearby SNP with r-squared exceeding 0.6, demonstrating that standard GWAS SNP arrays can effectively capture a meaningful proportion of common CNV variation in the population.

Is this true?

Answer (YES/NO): NO